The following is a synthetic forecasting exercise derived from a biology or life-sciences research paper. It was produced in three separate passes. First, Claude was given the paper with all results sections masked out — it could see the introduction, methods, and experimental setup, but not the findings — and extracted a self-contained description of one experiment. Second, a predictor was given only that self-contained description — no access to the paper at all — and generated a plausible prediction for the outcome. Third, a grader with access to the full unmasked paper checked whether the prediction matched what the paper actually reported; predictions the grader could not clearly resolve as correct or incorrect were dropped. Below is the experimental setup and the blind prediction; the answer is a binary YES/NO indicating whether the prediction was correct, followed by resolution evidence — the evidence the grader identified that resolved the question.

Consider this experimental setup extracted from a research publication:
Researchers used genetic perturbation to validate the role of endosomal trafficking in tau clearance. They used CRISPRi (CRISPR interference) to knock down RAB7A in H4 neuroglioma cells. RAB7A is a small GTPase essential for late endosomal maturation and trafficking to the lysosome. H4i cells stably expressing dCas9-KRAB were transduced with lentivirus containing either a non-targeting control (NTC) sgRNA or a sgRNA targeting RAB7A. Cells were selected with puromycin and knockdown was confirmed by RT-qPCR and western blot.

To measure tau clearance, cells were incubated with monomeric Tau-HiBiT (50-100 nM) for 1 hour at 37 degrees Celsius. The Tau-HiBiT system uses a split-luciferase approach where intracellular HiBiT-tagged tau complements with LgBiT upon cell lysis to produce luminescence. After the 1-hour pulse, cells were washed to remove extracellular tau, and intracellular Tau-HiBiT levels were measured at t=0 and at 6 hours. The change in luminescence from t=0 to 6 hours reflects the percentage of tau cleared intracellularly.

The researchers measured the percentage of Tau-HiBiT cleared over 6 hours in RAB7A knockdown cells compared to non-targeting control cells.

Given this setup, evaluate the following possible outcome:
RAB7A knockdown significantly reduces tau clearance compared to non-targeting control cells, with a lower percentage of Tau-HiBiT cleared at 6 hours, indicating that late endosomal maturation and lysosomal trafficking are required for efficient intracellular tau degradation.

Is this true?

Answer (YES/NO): YES